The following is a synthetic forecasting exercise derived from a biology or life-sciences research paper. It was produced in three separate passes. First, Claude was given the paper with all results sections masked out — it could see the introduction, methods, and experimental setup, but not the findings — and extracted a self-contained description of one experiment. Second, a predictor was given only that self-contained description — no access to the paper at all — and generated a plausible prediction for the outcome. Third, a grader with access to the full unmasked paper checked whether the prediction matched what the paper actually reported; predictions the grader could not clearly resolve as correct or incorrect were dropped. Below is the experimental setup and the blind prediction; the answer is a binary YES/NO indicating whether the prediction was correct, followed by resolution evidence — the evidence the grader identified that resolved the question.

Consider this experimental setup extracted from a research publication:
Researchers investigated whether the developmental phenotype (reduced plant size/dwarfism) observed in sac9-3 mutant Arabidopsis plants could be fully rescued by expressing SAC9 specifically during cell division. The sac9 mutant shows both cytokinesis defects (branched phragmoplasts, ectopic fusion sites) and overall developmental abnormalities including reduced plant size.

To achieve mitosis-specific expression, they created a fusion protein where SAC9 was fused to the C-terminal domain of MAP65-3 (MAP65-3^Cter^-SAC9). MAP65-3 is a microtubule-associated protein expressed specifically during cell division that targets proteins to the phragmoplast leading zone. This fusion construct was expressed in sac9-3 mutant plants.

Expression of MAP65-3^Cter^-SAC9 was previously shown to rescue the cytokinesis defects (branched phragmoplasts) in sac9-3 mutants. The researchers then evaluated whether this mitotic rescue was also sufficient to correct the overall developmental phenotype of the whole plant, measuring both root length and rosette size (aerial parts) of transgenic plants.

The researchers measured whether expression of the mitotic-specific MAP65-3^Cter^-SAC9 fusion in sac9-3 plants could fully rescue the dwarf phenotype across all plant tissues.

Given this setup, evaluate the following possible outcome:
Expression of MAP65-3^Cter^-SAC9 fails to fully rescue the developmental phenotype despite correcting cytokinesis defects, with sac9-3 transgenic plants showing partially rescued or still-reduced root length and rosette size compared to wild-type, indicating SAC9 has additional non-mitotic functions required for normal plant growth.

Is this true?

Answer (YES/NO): YES